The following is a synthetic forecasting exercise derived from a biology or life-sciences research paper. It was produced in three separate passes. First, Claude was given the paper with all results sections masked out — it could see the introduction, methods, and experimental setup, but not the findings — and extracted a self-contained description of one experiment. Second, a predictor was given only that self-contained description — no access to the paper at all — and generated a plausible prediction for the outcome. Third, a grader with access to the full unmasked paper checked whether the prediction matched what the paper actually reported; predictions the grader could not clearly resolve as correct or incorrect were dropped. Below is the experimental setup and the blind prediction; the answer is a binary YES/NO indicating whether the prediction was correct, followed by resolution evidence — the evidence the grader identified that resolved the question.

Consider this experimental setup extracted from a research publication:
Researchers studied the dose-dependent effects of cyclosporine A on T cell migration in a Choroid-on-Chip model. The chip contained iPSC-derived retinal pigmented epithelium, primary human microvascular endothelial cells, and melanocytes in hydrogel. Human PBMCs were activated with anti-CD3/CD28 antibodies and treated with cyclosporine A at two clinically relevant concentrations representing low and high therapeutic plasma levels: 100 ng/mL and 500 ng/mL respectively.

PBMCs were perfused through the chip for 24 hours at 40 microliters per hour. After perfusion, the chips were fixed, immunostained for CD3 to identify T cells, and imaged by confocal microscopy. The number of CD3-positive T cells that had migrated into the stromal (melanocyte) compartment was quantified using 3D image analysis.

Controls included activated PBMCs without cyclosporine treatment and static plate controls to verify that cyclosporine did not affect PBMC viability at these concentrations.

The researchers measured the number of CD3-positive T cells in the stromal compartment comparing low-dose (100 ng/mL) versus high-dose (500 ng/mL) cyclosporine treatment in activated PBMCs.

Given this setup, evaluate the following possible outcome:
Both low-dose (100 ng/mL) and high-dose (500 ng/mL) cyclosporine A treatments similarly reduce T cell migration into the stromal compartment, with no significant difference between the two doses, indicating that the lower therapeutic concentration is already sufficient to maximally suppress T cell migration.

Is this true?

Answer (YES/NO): NO